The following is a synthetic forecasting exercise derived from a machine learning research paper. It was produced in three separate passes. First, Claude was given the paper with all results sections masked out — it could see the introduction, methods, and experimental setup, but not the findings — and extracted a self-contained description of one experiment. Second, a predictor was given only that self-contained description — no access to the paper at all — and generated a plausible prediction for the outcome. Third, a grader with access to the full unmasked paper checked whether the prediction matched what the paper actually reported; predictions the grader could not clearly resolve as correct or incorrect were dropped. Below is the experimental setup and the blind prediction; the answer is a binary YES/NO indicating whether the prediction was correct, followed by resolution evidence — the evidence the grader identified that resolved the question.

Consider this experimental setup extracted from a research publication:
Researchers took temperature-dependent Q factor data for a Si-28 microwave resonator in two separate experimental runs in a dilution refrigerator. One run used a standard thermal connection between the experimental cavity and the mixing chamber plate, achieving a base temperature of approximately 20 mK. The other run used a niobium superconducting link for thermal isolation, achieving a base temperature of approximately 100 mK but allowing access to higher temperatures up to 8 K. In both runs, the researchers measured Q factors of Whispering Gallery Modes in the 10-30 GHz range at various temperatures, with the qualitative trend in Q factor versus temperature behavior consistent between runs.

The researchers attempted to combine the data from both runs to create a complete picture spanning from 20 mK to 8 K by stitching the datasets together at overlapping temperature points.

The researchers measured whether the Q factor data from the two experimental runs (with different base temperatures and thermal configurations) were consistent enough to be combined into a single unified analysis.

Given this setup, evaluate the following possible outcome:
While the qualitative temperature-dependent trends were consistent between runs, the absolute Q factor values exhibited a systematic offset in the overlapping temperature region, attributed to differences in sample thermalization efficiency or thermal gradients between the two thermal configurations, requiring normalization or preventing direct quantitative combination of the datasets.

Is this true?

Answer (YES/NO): NO